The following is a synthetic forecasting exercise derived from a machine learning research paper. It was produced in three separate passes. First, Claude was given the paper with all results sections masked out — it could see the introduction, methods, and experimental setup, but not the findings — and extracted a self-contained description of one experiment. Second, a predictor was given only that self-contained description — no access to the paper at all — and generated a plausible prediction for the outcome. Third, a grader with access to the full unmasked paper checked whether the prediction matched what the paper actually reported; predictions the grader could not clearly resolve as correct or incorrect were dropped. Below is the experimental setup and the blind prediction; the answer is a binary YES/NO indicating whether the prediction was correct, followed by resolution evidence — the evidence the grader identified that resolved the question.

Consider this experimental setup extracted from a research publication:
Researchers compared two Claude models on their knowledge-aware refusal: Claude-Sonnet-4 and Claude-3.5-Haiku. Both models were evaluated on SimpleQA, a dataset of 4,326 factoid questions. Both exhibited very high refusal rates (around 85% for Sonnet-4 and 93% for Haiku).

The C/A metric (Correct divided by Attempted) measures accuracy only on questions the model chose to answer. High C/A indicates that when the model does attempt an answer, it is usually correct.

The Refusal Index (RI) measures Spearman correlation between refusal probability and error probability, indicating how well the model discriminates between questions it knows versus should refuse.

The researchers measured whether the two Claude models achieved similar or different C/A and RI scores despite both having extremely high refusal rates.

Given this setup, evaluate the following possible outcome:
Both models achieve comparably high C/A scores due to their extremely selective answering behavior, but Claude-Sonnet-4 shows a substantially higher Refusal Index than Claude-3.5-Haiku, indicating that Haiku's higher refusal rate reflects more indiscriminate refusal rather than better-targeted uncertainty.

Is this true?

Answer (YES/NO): NO